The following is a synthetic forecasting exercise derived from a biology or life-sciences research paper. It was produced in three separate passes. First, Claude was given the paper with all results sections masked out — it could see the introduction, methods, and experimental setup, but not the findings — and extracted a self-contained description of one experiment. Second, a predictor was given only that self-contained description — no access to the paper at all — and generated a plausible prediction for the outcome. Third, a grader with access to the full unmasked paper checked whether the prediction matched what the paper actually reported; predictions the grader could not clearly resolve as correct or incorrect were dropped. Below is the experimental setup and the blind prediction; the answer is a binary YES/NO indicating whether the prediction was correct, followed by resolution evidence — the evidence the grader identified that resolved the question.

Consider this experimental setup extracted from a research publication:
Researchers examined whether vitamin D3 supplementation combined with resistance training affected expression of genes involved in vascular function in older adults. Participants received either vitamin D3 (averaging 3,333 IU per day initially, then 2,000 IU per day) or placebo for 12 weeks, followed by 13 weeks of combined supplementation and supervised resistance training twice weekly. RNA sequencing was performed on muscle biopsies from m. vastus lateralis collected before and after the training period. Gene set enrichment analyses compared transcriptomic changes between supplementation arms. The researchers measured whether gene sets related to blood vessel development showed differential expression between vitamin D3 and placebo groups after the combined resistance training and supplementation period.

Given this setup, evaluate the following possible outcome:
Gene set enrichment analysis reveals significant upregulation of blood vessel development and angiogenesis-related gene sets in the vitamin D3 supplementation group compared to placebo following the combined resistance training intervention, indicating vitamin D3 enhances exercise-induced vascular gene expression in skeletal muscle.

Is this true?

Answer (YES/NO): YES